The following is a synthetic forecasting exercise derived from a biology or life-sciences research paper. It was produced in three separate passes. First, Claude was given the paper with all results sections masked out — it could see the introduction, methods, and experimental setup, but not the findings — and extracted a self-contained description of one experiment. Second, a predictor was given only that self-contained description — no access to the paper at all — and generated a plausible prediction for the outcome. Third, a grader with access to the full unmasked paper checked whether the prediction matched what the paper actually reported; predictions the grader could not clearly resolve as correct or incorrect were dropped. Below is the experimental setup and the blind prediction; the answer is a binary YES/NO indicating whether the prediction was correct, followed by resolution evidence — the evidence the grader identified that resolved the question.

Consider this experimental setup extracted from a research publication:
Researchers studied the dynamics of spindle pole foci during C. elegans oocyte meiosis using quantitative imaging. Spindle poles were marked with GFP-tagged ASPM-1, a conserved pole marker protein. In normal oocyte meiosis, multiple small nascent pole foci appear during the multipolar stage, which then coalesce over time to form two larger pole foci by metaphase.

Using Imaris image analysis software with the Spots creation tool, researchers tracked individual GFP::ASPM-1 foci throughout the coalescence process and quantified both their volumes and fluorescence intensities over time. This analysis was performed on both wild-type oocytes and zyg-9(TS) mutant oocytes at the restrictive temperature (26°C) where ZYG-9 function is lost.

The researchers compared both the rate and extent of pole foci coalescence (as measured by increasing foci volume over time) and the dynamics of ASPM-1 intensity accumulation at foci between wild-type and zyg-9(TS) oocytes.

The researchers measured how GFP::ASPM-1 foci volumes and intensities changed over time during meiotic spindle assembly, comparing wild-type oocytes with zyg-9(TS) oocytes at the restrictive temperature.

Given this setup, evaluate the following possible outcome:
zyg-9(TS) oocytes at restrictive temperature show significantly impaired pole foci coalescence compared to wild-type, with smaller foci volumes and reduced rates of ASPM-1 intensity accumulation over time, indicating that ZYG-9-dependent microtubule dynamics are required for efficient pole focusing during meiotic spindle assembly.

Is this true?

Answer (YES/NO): NO